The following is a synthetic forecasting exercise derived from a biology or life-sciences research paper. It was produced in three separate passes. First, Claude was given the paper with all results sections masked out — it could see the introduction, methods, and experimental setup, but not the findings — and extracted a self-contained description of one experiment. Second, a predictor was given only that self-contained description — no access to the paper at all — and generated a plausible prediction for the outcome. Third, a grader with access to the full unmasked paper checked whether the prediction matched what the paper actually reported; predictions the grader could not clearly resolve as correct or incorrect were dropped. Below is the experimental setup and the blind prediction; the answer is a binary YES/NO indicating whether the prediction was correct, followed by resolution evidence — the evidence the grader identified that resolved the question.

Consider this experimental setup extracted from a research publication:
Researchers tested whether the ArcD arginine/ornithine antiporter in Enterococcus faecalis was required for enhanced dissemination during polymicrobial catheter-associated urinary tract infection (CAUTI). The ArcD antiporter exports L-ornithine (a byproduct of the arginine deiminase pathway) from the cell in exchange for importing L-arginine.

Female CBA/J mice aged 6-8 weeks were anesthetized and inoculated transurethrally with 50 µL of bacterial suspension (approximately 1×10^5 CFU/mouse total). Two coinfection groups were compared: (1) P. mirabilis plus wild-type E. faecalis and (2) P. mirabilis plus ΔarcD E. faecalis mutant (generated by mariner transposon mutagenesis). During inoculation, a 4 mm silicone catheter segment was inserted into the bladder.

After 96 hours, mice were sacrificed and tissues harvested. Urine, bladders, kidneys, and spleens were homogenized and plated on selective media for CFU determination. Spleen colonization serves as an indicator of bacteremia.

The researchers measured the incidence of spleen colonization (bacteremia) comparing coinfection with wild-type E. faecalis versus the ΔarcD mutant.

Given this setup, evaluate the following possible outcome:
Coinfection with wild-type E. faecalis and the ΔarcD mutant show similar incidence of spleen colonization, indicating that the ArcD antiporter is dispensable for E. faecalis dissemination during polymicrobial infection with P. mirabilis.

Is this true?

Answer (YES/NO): NO